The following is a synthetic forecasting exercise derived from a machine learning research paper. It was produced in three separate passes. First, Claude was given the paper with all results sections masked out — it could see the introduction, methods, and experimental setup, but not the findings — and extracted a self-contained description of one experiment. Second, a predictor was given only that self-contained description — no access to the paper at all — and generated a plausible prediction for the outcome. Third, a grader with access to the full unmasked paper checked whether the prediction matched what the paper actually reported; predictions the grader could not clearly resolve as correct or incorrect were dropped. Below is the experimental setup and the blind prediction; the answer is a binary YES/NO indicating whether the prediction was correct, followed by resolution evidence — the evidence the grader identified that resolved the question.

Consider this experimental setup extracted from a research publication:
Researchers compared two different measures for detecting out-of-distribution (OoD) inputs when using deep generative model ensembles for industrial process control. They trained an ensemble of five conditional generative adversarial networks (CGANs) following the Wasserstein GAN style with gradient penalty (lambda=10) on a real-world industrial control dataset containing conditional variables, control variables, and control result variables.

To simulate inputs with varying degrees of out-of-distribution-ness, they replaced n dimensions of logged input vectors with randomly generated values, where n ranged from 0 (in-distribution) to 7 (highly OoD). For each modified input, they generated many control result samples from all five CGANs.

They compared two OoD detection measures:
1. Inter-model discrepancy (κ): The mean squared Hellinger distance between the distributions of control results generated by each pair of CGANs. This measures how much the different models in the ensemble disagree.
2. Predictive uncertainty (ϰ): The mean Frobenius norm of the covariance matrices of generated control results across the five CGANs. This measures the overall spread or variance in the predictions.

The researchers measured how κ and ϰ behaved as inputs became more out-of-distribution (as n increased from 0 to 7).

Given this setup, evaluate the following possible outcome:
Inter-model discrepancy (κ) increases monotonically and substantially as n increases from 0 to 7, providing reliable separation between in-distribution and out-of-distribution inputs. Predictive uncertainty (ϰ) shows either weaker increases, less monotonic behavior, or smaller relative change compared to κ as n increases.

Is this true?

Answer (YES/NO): NO